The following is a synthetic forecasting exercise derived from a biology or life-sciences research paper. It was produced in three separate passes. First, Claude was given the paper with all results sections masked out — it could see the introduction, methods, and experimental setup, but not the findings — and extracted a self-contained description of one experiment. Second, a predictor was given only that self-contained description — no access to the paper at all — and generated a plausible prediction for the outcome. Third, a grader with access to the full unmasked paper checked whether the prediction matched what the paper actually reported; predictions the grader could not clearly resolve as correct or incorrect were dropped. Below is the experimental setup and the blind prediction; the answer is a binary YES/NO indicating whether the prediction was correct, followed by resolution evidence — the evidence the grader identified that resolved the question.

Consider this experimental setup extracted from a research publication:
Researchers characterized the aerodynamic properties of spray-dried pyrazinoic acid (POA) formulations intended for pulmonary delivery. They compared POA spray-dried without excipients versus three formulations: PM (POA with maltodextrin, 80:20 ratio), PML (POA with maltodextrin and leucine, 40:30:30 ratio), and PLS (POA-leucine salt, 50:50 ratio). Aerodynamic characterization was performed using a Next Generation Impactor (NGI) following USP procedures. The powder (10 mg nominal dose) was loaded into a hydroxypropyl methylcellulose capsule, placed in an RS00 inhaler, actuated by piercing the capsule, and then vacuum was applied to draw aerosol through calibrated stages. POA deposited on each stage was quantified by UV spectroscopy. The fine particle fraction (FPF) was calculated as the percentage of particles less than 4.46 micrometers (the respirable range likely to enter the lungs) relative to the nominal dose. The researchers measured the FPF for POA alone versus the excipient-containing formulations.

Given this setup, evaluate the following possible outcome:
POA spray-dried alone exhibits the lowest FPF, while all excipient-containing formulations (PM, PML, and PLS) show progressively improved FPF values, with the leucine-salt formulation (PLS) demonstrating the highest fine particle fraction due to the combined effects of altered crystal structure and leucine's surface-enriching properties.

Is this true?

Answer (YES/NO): NO